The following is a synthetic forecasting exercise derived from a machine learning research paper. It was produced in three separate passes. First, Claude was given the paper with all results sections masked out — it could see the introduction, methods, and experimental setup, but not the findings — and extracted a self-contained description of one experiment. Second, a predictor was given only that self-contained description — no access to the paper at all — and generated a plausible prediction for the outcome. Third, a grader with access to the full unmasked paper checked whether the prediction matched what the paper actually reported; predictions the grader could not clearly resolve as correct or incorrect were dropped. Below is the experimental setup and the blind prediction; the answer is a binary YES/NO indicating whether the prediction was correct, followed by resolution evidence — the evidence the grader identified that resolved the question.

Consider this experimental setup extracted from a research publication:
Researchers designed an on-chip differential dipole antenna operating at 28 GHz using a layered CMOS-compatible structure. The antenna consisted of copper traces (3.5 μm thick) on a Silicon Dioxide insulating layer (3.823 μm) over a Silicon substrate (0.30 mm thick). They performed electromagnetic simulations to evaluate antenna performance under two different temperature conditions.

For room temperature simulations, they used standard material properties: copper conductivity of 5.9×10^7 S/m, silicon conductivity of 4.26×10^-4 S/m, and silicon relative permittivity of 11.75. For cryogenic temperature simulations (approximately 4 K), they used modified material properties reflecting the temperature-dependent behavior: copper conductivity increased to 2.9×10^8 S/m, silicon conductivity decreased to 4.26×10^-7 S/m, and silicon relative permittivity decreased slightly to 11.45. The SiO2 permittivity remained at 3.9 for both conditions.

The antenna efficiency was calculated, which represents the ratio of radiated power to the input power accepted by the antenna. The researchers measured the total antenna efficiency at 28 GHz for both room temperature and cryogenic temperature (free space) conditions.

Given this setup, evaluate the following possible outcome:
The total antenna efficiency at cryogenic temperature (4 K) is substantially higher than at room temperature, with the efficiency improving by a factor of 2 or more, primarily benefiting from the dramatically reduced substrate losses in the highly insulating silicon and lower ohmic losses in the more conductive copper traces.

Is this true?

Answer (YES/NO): NO